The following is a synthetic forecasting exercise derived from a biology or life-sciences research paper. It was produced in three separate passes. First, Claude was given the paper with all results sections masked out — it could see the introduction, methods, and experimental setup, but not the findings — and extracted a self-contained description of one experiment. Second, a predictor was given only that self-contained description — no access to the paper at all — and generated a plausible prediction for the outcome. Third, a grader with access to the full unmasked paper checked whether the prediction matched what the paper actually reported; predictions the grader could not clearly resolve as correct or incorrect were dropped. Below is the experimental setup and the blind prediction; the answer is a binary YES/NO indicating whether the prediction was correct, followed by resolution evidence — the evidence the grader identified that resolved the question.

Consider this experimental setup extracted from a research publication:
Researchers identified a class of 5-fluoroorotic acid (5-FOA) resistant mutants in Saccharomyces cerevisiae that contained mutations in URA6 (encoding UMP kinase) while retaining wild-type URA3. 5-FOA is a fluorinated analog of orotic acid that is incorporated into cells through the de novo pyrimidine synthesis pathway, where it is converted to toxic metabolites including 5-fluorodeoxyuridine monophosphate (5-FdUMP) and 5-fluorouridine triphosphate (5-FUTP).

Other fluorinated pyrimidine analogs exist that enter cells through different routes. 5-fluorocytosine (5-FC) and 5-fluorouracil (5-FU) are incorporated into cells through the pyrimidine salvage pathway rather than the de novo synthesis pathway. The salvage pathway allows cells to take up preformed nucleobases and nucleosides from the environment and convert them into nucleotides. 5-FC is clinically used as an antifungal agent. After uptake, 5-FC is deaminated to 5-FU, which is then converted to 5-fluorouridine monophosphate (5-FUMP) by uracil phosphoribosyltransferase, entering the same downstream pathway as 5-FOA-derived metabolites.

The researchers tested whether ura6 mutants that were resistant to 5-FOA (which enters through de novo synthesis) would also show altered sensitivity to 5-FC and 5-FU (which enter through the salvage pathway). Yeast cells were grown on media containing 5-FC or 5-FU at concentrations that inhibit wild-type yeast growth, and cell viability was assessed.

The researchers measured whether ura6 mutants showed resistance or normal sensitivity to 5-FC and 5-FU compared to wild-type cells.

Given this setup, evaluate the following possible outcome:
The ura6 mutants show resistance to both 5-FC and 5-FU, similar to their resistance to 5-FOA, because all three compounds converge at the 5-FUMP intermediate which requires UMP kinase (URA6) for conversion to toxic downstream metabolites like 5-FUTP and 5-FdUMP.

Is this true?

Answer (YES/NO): NO